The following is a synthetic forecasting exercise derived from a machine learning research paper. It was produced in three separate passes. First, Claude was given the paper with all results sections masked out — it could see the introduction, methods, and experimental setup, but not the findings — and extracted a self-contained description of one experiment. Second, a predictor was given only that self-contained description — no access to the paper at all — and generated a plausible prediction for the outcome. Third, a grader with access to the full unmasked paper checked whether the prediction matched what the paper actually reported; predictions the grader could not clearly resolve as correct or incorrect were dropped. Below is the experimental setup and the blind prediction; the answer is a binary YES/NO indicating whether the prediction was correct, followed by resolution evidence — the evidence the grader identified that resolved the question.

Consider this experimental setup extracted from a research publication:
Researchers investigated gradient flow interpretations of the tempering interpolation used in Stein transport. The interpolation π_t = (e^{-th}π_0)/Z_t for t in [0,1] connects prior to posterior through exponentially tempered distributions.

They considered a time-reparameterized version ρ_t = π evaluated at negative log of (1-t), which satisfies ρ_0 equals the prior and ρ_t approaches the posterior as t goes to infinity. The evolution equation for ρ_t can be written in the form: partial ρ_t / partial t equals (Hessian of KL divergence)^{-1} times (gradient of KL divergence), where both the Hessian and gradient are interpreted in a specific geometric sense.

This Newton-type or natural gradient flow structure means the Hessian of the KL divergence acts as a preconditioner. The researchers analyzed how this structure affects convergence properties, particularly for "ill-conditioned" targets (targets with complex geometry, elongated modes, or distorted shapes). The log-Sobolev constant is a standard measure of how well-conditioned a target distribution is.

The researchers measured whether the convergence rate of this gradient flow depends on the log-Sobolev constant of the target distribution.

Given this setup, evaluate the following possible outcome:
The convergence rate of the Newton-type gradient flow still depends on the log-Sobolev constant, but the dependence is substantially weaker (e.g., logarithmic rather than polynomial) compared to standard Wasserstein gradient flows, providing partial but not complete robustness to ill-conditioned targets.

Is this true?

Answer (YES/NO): NO